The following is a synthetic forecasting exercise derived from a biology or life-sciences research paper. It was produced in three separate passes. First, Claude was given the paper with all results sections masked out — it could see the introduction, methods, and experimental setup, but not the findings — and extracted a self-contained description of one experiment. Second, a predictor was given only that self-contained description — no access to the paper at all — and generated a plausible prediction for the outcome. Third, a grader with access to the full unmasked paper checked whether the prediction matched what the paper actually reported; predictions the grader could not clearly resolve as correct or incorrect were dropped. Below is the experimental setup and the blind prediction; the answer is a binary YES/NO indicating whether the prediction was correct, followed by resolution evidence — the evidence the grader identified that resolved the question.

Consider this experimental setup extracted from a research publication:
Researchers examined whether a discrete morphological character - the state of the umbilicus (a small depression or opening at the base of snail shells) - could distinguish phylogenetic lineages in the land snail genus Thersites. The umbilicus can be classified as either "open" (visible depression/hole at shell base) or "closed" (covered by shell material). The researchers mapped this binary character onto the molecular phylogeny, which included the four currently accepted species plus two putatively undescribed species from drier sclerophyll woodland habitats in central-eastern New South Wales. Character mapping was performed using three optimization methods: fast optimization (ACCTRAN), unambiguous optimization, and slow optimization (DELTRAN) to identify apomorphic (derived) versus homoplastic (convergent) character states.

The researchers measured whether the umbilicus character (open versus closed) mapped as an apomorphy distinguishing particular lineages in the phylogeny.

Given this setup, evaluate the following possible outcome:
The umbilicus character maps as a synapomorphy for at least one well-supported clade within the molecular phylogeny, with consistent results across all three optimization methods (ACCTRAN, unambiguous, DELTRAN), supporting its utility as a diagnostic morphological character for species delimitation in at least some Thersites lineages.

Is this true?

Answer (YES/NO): NO